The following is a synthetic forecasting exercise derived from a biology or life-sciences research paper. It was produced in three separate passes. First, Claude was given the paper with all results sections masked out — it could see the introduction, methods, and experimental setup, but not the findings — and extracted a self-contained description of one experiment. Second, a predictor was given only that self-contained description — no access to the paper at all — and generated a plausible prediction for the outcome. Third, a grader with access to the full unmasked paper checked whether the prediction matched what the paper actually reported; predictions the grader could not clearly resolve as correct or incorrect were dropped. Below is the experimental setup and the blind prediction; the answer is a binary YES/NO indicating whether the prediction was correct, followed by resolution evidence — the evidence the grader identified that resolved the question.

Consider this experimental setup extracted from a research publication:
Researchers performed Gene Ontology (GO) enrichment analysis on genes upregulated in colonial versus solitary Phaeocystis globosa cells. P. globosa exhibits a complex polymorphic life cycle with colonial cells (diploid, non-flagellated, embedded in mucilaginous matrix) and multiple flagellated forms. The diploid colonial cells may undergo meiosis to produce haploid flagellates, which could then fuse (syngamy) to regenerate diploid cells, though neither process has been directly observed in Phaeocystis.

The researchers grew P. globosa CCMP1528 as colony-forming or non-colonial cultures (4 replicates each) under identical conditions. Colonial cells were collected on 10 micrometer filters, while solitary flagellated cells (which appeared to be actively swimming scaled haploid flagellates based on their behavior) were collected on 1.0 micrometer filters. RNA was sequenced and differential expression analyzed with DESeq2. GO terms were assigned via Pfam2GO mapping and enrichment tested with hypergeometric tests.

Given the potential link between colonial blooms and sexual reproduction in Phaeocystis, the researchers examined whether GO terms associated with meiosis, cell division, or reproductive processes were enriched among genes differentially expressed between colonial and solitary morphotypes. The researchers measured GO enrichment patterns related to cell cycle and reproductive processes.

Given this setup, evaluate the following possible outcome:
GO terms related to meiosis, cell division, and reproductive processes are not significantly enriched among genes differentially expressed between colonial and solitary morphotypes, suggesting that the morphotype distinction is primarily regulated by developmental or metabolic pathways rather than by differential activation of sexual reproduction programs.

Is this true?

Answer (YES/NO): YES